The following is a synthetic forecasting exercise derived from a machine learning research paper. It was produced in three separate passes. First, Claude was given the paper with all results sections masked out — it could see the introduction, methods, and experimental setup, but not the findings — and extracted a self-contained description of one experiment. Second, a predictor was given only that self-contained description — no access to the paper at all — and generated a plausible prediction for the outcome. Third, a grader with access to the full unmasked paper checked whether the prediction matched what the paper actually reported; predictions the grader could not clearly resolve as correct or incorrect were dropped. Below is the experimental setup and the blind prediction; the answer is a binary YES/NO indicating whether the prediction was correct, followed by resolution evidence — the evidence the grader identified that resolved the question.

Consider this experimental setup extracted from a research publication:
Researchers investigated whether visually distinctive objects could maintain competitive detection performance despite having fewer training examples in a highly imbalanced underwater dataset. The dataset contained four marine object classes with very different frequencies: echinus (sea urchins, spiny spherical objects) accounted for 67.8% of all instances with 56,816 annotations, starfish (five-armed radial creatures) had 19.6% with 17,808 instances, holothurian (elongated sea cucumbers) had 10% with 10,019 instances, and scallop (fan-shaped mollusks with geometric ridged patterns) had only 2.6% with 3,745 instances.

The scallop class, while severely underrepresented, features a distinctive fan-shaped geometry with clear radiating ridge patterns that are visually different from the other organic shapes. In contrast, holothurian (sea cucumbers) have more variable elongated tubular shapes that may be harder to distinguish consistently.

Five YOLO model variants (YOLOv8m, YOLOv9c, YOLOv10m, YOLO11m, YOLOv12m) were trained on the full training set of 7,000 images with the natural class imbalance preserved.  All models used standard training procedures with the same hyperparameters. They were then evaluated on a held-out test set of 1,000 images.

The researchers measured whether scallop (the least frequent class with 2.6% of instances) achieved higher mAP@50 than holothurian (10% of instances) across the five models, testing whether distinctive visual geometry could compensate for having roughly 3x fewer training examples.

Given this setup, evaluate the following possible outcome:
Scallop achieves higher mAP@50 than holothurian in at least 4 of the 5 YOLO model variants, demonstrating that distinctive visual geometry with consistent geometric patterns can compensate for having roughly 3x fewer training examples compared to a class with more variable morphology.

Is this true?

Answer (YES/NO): NO